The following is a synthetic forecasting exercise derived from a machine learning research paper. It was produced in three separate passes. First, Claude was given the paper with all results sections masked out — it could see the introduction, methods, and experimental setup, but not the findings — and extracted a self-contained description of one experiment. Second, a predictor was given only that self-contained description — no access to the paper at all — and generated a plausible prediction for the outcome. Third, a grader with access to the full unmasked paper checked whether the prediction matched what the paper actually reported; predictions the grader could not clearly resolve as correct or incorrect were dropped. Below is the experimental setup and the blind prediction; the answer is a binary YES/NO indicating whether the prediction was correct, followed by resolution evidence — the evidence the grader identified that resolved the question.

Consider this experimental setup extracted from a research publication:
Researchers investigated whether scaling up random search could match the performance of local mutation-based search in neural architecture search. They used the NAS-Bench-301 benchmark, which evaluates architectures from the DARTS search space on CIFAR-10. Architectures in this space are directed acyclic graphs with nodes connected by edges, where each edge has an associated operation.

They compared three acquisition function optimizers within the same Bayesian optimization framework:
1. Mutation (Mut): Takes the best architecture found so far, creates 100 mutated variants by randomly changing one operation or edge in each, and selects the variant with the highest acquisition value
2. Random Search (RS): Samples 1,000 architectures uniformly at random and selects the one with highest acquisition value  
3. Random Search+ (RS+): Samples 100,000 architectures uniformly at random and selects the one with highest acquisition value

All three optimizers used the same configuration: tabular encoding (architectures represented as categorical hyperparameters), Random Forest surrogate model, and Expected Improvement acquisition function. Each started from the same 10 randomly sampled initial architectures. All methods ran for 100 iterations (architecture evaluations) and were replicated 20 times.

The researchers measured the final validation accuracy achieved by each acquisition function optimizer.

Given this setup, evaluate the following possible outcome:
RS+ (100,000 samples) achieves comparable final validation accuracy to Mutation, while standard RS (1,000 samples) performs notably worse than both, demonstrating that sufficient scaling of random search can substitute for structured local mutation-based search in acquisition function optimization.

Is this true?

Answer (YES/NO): NO